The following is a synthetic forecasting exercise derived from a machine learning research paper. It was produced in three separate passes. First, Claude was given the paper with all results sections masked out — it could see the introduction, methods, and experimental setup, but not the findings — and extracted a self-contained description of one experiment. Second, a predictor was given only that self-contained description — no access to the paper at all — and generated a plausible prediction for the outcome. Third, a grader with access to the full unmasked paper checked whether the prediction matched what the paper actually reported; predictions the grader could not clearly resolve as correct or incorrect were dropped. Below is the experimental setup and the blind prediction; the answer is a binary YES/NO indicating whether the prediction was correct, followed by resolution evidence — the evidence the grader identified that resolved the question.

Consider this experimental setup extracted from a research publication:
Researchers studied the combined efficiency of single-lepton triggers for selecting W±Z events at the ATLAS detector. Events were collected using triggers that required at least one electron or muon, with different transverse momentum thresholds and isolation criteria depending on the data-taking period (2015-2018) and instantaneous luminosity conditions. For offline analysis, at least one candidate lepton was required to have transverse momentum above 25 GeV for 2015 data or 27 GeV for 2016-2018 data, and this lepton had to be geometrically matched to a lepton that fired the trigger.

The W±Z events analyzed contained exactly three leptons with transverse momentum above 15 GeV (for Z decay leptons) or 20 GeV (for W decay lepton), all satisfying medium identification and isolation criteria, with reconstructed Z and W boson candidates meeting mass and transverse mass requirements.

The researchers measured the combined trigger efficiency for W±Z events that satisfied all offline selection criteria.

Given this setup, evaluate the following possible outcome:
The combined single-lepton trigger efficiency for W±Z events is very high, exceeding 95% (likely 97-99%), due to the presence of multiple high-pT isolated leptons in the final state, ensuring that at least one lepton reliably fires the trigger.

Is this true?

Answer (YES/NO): YES